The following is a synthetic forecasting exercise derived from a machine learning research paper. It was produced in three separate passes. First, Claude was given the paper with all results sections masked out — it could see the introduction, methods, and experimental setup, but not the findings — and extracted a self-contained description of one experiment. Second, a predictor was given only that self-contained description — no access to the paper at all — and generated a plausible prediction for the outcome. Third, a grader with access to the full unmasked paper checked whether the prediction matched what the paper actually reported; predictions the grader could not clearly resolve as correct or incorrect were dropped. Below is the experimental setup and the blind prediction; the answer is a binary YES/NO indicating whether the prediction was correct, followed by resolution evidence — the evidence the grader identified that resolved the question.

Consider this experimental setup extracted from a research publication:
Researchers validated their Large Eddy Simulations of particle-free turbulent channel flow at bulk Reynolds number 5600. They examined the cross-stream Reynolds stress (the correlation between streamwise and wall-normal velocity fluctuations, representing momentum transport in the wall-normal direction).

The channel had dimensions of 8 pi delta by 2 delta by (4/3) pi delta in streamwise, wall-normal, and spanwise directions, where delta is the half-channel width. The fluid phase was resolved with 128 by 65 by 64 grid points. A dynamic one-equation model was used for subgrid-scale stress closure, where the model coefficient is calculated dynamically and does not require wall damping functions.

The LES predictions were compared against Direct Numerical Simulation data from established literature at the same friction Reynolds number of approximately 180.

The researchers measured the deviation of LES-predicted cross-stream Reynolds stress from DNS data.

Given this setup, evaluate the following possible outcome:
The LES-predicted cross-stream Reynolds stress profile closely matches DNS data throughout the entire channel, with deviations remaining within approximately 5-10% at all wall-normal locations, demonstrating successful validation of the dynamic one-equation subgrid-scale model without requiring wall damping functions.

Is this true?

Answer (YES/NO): NO